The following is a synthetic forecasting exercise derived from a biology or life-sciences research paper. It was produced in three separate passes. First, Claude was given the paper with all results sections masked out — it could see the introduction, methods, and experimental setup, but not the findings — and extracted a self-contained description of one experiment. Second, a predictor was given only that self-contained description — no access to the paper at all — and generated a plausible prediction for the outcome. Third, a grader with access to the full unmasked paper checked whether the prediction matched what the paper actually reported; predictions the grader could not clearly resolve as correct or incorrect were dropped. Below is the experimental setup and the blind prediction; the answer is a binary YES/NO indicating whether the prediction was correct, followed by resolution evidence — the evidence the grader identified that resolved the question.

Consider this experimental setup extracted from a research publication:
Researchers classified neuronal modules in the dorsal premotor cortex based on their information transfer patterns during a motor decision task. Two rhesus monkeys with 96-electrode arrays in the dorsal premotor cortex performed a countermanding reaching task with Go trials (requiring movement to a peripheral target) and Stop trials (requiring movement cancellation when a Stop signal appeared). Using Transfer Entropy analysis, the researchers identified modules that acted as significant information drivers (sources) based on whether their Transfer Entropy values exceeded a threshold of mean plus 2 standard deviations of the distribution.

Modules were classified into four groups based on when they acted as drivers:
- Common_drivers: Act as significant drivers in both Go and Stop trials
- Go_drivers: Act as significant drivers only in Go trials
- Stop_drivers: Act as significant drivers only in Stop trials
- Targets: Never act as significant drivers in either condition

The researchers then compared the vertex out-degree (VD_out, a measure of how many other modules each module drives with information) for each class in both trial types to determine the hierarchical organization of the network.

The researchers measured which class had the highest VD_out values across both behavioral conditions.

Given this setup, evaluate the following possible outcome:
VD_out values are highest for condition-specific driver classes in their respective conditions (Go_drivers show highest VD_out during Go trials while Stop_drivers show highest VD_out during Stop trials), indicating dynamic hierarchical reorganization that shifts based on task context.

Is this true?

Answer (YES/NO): NO